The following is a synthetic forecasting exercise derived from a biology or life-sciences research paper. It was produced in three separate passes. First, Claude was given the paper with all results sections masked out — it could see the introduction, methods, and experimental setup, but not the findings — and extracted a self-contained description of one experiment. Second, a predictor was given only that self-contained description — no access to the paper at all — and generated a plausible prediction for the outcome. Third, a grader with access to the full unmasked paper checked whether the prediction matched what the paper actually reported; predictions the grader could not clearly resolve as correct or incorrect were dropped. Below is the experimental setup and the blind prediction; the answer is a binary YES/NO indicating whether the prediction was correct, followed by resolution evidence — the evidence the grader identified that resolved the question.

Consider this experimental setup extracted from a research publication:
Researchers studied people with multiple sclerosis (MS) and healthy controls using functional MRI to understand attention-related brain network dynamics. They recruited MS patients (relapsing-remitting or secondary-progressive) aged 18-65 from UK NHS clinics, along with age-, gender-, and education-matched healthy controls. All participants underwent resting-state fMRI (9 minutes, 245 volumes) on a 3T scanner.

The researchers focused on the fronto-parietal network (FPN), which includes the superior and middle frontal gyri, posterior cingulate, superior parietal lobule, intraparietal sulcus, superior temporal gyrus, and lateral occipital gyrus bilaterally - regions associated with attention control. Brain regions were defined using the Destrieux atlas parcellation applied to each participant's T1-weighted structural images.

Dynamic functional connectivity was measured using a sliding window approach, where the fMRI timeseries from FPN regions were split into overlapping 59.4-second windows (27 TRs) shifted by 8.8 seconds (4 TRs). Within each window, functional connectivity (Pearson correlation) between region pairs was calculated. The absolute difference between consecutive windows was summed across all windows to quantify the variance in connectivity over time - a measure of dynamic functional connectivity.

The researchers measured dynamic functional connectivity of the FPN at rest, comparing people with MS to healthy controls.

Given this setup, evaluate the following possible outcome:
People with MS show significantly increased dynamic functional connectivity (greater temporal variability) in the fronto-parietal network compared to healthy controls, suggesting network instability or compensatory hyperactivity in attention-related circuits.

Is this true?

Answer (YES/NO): YES